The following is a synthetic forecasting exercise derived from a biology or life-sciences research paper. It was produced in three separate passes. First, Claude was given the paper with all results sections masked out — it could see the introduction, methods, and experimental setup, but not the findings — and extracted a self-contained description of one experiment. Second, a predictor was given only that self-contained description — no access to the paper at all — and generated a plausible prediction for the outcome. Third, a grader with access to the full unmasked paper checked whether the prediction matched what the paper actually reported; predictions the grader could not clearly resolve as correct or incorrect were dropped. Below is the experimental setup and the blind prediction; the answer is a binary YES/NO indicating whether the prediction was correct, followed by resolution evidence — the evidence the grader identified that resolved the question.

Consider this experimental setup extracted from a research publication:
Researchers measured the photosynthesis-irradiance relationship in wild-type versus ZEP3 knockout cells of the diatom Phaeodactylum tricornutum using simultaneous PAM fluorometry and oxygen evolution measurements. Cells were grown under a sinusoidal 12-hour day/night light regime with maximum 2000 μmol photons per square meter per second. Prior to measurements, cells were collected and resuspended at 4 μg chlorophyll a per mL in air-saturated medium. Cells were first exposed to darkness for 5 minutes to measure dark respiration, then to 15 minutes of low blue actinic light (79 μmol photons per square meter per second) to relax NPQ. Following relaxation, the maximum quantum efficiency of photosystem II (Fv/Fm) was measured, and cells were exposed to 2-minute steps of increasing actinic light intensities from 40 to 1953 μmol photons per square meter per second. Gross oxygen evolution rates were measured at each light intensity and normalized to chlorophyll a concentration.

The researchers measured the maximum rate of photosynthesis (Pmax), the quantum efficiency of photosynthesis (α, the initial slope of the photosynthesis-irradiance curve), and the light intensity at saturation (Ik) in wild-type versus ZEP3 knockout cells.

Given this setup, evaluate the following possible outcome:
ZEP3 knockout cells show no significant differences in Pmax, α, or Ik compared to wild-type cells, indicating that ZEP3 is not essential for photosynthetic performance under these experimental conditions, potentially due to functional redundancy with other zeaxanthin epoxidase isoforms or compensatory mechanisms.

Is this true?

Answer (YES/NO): NO